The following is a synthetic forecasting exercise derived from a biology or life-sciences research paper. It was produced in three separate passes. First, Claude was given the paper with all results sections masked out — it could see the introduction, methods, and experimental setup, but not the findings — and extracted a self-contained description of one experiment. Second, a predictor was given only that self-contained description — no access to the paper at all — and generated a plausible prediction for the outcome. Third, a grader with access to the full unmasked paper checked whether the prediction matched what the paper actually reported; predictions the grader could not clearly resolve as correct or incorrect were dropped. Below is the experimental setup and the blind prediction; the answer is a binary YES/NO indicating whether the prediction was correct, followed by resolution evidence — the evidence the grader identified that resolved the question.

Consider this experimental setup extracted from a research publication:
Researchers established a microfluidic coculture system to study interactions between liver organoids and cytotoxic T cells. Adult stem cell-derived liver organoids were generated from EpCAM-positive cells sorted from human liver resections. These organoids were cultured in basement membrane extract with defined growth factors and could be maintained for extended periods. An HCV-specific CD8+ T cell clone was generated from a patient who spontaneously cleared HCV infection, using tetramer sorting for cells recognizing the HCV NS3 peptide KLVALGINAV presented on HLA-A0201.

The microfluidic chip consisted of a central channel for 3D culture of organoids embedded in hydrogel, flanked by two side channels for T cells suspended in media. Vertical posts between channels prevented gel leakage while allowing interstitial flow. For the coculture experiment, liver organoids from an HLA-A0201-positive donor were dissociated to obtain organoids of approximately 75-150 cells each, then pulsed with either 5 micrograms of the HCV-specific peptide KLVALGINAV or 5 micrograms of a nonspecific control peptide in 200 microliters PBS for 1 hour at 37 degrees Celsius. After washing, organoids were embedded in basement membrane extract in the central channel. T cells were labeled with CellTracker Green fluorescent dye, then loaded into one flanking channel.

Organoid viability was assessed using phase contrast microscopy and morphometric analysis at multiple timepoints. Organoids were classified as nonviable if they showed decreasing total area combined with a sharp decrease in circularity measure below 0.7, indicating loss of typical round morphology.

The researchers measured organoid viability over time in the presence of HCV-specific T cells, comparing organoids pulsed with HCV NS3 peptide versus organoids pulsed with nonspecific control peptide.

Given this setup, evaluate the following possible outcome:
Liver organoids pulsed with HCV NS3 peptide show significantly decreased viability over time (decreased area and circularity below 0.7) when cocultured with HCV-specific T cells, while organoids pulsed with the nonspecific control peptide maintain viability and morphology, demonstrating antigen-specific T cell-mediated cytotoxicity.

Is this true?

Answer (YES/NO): YES